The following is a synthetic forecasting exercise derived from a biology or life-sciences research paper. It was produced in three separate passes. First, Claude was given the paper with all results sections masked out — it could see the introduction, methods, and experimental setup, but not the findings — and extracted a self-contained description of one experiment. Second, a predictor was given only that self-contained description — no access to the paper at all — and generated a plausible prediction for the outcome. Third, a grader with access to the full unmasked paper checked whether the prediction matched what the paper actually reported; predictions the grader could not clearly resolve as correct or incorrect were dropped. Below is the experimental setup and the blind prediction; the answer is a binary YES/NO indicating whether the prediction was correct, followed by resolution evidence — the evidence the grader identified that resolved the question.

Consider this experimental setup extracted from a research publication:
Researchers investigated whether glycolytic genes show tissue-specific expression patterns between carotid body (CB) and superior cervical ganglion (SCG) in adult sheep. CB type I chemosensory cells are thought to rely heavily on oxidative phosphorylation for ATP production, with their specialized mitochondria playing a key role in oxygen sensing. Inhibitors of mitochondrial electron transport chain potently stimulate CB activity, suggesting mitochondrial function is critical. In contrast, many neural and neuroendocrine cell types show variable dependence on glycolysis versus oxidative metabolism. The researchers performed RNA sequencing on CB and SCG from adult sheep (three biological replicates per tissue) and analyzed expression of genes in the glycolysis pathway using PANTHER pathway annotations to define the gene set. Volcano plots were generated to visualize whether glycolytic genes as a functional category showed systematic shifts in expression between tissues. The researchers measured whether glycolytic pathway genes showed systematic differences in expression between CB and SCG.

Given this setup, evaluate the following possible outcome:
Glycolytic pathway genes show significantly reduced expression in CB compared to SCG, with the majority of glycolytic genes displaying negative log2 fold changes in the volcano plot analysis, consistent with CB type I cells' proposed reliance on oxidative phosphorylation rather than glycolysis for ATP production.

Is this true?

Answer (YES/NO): NO